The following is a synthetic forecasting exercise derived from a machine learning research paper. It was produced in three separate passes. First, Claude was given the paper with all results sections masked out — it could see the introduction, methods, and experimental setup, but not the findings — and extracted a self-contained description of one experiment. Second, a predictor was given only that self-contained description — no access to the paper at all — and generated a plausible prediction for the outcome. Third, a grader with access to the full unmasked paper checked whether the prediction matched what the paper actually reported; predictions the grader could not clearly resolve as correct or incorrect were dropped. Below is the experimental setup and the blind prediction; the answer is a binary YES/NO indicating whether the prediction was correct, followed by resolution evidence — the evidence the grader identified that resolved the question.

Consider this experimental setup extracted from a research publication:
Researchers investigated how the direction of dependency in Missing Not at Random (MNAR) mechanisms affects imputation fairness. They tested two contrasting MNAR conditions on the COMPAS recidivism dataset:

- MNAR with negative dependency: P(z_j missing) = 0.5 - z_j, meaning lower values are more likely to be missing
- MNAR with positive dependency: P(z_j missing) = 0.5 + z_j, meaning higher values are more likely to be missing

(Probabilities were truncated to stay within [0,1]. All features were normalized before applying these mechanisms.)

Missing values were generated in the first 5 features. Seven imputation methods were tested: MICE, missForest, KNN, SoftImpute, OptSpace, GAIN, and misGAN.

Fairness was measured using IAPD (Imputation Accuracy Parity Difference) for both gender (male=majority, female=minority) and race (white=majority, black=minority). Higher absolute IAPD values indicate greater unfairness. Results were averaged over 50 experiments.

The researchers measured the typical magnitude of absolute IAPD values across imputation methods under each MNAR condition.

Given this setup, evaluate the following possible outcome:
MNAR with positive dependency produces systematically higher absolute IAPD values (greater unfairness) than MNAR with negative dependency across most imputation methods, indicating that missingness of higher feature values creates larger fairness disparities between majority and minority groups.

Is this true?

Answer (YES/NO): YES